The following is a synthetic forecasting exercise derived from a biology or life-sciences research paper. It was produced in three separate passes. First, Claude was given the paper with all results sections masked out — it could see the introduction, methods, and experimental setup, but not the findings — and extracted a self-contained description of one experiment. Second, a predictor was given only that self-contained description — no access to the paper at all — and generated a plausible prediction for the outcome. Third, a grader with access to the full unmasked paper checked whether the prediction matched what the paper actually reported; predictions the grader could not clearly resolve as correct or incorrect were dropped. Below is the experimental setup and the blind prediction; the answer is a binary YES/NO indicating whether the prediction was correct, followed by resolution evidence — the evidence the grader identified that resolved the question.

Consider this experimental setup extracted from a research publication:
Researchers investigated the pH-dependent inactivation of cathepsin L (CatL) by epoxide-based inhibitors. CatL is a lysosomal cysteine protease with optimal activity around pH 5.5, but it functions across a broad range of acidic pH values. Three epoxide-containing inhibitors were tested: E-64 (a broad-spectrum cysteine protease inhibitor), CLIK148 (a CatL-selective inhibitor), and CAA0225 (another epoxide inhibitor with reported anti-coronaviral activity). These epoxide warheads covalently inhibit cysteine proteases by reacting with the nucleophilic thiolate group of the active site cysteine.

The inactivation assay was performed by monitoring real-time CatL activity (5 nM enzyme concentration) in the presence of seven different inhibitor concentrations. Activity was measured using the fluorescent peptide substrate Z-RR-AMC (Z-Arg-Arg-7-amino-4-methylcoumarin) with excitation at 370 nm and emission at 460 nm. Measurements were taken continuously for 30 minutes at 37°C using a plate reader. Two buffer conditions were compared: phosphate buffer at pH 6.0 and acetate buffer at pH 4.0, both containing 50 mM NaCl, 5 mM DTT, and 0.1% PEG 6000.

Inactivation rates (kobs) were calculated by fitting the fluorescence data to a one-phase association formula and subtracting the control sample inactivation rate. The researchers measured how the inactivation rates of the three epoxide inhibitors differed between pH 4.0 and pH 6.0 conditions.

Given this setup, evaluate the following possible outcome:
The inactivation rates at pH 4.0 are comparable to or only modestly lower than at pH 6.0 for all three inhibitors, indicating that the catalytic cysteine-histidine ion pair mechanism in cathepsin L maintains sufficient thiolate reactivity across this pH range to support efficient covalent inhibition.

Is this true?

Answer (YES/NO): NO